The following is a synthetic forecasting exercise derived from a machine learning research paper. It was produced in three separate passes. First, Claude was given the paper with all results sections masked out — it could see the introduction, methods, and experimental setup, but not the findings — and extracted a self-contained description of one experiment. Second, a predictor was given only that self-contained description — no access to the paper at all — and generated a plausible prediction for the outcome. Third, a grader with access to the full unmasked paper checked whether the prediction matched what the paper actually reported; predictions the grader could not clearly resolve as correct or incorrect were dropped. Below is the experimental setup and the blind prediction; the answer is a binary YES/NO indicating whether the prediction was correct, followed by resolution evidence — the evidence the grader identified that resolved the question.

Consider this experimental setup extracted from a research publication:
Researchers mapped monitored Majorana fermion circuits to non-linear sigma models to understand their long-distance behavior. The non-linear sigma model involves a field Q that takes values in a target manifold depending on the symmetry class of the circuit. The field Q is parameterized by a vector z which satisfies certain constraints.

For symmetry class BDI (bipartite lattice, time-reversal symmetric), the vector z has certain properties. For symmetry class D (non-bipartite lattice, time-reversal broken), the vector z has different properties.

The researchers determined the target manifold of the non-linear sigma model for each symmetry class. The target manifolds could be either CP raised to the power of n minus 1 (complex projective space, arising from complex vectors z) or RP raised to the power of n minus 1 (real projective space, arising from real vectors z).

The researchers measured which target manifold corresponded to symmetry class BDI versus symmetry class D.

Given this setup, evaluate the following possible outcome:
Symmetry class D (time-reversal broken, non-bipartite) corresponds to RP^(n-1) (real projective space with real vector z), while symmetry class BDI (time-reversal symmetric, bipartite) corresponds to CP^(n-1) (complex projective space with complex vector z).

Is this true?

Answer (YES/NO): YES